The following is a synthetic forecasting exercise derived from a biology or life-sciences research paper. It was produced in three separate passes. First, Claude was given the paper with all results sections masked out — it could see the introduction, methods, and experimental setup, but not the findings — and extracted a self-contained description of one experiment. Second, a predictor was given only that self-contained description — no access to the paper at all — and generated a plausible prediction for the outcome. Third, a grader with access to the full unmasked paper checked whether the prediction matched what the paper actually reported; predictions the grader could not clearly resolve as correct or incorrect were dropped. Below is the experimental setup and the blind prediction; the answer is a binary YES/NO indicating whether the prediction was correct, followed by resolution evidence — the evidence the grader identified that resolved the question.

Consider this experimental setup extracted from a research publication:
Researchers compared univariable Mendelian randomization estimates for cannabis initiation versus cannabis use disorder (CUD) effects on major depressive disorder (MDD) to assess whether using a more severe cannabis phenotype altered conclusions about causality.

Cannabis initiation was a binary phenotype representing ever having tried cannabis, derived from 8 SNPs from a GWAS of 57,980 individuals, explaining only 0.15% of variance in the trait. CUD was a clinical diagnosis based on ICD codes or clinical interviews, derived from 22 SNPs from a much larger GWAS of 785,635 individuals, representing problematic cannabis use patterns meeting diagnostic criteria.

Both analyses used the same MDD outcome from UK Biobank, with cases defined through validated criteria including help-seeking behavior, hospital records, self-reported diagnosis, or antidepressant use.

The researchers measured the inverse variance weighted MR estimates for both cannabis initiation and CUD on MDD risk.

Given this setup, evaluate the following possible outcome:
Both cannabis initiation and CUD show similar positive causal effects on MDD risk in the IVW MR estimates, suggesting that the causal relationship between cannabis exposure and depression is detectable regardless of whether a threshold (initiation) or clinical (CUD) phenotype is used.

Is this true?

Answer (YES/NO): NO